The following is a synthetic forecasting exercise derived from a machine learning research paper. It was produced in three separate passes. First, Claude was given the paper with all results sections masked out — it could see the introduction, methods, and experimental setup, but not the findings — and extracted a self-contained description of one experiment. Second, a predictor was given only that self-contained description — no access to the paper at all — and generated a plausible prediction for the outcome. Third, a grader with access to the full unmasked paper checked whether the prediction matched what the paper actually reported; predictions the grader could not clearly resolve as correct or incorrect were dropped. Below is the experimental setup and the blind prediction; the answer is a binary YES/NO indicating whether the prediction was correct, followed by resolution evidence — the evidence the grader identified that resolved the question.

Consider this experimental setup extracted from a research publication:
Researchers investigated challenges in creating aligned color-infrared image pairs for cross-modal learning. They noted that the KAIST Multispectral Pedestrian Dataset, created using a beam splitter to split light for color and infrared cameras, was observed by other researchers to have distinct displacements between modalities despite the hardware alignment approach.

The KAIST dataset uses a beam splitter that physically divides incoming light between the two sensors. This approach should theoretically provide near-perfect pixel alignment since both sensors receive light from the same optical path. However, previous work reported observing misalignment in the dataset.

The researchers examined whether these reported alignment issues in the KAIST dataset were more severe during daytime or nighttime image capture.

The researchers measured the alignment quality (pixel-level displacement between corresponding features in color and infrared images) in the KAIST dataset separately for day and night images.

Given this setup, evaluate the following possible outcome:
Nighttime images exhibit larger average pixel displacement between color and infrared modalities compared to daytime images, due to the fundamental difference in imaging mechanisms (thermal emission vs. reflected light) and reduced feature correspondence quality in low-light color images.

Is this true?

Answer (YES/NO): YES